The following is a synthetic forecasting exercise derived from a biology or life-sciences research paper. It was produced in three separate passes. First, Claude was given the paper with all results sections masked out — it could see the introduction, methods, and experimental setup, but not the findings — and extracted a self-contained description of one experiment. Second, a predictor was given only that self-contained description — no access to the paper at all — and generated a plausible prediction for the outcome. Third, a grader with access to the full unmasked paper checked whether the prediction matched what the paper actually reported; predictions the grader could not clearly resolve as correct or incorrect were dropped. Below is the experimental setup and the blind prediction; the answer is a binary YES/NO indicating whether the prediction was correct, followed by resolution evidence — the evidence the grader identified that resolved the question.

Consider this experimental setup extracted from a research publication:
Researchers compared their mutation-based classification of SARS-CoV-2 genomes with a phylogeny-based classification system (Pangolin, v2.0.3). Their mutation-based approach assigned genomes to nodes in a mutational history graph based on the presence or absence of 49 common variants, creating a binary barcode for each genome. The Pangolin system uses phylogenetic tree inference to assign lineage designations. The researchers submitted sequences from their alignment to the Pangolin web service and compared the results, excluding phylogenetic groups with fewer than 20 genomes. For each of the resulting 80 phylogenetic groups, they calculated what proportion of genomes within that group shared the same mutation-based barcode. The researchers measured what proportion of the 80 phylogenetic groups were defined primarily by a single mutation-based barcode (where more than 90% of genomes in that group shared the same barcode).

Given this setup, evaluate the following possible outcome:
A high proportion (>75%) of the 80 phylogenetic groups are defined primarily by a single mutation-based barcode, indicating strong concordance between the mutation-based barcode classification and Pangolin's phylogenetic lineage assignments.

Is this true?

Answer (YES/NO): YES